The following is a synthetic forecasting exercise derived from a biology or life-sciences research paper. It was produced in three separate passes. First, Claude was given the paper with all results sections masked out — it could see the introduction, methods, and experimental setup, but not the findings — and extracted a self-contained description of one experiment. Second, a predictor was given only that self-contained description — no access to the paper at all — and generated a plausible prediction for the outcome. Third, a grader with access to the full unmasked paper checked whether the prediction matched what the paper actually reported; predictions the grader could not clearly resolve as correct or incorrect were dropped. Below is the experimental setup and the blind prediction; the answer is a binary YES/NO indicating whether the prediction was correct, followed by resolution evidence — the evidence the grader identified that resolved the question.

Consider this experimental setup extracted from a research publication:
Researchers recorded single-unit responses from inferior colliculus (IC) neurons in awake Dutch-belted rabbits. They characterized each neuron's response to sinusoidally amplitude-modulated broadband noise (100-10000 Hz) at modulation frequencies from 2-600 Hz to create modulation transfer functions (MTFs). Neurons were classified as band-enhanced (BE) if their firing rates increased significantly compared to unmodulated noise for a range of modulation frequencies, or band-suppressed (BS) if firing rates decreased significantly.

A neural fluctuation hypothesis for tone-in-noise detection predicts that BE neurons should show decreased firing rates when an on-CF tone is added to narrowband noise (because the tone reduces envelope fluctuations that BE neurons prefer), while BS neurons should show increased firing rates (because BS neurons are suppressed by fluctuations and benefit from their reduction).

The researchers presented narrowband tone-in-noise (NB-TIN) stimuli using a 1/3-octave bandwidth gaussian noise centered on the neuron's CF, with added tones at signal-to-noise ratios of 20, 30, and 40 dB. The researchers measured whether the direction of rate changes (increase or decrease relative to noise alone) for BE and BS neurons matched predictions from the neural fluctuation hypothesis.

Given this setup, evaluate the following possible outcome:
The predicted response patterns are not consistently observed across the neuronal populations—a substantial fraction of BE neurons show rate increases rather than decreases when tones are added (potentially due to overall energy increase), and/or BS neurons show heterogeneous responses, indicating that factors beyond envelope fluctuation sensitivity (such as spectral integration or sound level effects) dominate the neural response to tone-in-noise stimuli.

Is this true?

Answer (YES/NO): YES